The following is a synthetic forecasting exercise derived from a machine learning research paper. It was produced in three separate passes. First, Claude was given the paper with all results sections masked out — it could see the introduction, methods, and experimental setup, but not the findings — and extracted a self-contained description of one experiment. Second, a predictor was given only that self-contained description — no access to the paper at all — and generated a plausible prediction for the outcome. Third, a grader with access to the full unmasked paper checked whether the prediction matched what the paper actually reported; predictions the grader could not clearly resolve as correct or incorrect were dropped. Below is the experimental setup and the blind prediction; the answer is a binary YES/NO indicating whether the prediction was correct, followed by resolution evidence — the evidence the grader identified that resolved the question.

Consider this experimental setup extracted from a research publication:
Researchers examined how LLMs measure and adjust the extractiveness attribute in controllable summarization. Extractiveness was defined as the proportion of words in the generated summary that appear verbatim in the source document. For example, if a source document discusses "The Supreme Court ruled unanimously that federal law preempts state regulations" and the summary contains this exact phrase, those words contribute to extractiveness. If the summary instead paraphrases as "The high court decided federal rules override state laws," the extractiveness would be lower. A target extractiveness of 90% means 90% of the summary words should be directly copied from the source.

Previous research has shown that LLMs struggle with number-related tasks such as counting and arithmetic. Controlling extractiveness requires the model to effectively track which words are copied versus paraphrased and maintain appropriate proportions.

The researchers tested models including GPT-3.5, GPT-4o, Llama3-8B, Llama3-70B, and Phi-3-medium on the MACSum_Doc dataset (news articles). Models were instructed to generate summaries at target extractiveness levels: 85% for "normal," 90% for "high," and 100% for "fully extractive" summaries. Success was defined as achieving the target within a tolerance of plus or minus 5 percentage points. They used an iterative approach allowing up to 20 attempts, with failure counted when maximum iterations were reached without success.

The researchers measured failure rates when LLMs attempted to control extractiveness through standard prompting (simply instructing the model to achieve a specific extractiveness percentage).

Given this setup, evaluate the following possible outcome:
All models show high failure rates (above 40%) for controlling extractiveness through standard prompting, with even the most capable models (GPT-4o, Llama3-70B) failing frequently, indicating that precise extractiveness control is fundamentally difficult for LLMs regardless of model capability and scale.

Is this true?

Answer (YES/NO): YES